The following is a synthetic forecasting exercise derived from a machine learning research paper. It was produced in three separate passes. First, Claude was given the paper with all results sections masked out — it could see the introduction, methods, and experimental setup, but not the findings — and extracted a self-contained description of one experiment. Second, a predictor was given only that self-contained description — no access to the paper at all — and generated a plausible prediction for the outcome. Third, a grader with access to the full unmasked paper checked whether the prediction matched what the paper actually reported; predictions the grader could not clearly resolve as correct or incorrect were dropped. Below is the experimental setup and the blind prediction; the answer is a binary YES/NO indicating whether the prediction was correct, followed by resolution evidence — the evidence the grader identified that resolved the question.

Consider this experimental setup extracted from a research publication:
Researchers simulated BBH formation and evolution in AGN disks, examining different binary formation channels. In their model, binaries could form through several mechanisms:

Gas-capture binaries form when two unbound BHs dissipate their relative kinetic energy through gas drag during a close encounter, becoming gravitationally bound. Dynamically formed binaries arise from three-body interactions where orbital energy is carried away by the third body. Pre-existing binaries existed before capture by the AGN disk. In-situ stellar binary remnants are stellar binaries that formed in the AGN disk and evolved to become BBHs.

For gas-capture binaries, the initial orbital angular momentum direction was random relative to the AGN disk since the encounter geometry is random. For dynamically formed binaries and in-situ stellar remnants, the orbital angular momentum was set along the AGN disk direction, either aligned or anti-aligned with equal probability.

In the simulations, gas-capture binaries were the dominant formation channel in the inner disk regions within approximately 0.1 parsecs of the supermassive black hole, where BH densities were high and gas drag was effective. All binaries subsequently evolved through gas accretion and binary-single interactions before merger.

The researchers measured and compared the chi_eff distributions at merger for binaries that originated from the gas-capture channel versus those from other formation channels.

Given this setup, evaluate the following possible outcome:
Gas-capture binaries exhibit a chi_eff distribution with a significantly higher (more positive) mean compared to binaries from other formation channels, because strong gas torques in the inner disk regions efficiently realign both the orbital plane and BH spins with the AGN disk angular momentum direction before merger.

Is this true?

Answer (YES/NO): NO